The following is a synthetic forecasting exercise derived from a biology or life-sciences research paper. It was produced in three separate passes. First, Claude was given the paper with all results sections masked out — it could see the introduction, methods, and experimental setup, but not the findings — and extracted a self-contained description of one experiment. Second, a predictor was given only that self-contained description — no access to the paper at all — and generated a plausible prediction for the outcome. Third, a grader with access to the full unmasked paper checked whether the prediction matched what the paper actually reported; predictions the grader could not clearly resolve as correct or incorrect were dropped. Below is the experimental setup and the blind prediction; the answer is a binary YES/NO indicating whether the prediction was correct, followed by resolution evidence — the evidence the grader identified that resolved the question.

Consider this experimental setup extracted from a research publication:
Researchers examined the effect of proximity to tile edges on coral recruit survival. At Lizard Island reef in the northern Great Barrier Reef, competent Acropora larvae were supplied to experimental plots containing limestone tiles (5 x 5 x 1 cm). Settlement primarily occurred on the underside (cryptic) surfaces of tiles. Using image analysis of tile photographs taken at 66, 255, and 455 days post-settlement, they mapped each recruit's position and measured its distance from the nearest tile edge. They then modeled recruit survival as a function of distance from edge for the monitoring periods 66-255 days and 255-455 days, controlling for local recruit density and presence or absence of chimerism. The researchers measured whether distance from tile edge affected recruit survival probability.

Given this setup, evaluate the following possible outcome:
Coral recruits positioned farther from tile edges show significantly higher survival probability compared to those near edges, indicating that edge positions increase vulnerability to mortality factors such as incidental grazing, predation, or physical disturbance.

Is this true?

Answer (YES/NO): NO